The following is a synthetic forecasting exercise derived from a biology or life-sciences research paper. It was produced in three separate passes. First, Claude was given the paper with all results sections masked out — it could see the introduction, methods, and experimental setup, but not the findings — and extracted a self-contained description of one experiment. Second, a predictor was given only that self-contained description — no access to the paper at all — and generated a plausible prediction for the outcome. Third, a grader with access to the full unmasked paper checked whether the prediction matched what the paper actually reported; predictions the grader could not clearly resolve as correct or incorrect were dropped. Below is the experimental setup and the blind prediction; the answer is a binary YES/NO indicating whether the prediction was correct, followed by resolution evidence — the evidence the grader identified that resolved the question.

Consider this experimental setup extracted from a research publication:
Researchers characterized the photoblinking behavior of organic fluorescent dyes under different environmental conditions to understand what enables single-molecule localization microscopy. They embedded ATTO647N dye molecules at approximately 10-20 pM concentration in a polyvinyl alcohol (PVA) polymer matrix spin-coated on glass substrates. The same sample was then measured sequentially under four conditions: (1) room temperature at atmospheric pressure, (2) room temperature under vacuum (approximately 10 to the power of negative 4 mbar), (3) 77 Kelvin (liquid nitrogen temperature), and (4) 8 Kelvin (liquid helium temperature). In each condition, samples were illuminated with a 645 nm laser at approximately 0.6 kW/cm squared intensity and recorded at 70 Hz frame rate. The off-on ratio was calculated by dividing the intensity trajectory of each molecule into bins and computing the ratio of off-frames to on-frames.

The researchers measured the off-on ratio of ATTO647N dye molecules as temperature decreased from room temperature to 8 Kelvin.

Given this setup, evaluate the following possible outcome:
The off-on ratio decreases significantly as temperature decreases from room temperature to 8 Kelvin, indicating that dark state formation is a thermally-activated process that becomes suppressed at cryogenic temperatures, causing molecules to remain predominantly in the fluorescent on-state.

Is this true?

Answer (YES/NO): NO